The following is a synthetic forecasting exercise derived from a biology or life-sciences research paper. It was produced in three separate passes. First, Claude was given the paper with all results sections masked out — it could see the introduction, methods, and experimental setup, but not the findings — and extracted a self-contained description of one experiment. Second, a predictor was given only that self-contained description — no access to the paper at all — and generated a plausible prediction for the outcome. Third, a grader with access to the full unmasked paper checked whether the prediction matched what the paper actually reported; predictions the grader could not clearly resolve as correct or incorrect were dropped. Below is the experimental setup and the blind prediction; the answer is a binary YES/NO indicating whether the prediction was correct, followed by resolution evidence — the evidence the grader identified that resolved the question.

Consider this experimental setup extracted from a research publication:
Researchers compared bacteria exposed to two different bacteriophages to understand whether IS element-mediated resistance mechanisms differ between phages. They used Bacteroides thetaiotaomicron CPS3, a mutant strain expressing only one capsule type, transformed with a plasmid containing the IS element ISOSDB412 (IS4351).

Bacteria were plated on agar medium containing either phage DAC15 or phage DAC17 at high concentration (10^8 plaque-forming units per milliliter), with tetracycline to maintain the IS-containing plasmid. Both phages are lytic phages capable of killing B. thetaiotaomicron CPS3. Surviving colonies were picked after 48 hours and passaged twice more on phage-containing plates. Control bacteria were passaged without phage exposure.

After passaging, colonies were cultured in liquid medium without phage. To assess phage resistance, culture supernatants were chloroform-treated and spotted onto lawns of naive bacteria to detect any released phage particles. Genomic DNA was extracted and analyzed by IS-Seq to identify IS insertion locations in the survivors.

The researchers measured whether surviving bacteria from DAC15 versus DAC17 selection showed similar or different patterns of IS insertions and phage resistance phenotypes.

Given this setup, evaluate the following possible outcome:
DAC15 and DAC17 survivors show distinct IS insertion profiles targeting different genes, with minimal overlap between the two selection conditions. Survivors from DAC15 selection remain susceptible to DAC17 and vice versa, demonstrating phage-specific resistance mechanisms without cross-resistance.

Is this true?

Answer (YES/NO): NO